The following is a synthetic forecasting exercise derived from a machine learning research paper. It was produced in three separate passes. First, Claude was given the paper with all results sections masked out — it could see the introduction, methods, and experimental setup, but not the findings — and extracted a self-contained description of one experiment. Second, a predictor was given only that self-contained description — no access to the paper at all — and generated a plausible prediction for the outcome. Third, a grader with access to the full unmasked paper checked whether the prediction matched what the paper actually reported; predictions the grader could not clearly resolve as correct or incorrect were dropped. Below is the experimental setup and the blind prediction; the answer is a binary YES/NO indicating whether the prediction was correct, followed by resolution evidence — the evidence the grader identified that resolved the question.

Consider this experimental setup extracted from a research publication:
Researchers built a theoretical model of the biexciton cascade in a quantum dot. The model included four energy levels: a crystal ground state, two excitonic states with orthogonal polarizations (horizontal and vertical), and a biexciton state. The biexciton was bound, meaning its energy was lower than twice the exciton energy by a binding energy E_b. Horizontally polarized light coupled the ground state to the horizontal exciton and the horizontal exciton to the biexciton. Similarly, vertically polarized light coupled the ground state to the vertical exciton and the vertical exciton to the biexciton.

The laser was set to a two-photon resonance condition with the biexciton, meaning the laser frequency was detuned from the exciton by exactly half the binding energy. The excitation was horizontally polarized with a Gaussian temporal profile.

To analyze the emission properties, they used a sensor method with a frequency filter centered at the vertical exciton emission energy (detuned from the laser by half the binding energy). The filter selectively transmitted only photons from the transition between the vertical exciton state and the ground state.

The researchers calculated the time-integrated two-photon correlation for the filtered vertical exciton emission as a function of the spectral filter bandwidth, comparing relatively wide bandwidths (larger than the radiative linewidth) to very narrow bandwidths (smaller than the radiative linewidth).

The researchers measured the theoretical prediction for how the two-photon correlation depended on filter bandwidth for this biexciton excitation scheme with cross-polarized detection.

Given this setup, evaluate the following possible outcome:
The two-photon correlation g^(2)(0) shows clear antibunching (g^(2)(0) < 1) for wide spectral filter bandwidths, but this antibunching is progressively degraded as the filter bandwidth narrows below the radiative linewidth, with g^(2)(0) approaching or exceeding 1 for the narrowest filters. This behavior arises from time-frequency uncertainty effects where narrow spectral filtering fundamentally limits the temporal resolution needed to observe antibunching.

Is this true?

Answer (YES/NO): NO